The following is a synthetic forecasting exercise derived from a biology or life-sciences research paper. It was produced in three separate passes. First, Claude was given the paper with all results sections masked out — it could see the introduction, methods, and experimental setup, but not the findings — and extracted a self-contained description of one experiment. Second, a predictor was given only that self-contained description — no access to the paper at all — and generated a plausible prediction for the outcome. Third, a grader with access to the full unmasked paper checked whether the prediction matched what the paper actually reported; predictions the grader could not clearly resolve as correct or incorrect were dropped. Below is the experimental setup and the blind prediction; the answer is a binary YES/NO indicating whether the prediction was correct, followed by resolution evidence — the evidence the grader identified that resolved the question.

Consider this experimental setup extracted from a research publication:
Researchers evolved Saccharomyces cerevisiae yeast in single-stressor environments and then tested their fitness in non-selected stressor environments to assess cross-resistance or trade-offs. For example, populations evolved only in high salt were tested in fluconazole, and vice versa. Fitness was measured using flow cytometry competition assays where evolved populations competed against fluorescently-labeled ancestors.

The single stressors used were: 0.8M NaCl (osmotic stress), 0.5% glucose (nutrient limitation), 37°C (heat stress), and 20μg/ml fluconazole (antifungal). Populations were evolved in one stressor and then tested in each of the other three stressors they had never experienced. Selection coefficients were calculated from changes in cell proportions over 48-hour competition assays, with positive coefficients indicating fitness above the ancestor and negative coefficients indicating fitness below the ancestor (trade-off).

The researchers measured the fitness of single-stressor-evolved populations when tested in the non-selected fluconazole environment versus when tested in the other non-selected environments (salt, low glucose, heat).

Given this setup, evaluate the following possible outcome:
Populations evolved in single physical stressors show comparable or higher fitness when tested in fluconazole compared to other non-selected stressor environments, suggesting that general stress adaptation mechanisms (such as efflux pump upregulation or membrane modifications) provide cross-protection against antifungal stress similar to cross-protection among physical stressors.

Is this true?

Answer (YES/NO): NO